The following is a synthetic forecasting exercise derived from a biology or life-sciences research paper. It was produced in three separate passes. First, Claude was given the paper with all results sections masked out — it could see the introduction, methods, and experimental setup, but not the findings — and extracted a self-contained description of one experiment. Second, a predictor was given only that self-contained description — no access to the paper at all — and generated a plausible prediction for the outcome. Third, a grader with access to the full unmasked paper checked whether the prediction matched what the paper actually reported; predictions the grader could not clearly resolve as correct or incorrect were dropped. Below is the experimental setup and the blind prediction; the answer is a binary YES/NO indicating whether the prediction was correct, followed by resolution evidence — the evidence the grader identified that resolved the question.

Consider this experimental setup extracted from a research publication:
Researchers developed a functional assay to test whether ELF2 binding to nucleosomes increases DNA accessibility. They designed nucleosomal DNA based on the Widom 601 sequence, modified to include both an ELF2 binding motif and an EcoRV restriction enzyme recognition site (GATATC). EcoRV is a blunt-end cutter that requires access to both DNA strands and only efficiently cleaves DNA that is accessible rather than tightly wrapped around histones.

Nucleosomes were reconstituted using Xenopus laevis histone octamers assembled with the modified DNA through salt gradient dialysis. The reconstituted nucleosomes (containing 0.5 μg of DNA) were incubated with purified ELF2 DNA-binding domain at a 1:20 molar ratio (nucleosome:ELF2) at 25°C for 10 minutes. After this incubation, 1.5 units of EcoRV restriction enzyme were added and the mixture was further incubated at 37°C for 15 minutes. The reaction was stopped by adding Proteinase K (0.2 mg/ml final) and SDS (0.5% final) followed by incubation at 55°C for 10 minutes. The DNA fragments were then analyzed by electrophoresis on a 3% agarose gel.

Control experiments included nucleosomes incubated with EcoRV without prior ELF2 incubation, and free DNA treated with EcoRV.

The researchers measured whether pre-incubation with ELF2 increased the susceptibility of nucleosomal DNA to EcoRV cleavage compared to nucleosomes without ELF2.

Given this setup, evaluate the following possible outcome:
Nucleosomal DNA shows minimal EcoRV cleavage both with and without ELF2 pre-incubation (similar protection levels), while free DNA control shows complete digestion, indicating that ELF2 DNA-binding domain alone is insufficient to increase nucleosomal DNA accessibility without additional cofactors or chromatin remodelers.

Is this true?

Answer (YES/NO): NO